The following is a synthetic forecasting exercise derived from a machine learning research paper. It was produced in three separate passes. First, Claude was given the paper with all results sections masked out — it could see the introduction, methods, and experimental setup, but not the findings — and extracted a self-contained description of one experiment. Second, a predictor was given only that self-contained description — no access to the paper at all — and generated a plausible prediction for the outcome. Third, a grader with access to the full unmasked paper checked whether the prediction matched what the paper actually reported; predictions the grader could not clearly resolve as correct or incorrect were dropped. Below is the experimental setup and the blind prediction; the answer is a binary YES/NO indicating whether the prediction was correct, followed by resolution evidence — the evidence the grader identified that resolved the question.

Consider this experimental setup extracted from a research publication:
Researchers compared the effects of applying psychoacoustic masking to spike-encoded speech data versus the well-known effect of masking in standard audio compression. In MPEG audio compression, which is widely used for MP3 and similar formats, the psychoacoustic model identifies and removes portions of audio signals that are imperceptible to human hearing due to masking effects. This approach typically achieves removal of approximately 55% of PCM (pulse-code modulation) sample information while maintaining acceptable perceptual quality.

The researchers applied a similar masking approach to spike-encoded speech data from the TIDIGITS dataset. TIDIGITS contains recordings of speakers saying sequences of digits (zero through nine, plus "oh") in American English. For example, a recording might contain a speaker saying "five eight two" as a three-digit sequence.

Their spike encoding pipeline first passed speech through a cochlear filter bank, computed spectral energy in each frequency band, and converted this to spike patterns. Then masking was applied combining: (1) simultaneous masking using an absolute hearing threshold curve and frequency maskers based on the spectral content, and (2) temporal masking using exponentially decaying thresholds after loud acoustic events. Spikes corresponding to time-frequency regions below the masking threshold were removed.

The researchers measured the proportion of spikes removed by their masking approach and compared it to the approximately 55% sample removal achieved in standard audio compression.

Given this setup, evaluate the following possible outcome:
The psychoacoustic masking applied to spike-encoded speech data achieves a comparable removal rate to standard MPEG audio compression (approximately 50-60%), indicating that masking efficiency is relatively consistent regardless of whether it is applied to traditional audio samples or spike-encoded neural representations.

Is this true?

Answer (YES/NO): YES